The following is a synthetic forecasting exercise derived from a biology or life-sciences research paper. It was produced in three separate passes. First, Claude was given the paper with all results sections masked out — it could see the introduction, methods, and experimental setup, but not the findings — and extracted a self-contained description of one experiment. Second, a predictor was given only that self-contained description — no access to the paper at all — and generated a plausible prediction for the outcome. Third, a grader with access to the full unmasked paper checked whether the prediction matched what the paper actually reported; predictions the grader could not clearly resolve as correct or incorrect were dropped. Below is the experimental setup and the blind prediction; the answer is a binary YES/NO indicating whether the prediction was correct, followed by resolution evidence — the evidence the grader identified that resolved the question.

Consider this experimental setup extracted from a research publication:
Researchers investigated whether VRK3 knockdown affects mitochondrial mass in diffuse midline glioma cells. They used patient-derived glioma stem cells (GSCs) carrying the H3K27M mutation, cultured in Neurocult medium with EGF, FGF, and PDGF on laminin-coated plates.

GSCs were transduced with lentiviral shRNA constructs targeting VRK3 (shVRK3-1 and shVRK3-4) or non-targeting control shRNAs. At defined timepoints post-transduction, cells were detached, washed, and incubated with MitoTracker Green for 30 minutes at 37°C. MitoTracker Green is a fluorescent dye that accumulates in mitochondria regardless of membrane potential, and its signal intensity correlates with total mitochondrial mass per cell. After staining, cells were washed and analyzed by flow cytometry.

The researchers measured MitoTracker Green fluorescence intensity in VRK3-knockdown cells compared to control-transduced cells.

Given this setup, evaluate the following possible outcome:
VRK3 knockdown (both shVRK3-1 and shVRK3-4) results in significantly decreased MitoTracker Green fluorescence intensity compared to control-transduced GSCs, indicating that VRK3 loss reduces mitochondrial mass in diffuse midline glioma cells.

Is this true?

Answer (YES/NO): NO